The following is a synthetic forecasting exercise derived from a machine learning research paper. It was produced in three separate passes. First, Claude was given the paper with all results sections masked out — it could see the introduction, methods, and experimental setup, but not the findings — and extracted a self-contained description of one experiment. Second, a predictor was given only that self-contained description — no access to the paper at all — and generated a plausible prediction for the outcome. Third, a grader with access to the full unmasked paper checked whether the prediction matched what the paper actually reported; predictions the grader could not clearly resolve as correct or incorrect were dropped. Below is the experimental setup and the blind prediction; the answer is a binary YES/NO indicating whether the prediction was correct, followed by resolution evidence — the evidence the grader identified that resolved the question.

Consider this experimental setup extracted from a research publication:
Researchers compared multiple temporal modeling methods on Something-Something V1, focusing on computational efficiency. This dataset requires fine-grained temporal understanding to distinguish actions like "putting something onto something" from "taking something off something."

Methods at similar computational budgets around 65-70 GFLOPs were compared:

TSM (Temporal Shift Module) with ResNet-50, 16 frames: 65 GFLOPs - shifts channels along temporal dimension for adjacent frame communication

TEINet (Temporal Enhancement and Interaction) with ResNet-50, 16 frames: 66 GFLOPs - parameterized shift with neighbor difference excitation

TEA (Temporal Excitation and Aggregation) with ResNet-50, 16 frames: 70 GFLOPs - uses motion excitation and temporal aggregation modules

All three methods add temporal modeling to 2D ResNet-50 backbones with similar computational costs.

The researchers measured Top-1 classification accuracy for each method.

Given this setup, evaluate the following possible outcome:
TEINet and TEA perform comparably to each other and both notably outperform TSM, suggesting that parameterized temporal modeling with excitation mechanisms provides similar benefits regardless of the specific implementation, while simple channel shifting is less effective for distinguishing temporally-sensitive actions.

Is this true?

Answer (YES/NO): NO